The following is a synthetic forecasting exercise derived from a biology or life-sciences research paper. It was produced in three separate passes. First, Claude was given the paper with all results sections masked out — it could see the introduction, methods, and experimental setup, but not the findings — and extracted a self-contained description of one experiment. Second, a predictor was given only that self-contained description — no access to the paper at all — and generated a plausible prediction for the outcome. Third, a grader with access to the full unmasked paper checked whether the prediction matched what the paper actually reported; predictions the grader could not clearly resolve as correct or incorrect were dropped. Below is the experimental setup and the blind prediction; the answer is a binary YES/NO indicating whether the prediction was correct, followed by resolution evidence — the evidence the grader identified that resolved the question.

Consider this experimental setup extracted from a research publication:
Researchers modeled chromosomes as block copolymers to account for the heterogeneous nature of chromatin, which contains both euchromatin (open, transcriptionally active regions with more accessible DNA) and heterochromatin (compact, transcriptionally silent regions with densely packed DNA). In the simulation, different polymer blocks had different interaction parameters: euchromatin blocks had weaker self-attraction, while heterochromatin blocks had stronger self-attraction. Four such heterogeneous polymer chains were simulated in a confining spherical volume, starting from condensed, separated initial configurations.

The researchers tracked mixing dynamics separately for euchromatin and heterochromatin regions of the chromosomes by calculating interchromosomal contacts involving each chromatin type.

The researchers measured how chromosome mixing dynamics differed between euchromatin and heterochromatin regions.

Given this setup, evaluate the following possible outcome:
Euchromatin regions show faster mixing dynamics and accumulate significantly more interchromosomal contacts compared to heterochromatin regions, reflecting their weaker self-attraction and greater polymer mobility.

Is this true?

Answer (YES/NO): YES